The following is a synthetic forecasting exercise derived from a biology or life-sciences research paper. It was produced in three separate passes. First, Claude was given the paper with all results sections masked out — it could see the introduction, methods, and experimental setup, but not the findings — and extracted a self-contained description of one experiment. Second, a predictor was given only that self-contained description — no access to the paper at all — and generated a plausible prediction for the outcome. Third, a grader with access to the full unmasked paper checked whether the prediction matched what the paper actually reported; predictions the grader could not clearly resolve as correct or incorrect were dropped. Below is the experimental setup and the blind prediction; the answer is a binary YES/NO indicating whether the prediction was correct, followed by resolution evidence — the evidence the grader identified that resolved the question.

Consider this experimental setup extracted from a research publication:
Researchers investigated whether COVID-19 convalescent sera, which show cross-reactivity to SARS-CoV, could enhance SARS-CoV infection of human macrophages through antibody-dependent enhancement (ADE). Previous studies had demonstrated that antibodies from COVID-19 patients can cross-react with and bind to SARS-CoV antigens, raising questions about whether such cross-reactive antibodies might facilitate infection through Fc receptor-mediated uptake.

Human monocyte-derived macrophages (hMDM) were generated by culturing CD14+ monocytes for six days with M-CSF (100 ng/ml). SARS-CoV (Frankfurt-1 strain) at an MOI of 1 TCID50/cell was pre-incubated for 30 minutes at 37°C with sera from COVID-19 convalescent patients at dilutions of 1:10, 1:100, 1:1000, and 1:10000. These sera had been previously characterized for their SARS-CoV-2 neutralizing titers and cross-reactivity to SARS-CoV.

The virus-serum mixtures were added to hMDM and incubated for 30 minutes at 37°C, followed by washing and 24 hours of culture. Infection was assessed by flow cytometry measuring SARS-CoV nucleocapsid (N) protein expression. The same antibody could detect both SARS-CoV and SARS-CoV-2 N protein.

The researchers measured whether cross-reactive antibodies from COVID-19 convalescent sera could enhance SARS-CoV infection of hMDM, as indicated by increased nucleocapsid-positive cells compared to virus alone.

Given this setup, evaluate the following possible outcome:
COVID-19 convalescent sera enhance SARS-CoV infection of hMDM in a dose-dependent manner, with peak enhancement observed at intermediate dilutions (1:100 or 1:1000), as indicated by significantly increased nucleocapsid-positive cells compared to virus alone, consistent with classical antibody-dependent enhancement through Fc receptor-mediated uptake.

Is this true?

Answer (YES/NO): NO